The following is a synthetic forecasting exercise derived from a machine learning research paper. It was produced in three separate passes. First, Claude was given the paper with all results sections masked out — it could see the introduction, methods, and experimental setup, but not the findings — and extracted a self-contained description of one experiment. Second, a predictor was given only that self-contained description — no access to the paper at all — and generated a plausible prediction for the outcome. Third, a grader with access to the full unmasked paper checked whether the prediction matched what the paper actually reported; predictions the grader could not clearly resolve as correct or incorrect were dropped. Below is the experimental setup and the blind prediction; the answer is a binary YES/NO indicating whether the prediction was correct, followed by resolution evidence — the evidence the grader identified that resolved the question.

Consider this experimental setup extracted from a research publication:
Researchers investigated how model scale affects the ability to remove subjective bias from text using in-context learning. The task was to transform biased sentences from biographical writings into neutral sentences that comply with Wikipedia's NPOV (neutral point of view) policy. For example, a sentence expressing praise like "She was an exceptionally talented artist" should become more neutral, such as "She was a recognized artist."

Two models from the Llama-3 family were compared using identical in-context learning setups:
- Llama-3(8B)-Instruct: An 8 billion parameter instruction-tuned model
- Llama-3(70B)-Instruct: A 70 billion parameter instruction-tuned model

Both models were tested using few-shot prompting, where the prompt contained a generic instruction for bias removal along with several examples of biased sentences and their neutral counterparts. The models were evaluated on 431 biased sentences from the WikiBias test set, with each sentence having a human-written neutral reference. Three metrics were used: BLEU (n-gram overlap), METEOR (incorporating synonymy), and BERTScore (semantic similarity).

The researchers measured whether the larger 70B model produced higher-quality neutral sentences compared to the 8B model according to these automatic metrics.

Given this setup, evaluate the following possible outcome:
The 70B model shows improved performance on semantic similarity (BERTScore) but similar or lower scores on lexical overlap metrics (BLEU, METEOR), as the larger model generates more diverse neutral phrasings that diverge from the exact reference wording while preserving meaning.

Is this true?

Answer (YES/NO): NO